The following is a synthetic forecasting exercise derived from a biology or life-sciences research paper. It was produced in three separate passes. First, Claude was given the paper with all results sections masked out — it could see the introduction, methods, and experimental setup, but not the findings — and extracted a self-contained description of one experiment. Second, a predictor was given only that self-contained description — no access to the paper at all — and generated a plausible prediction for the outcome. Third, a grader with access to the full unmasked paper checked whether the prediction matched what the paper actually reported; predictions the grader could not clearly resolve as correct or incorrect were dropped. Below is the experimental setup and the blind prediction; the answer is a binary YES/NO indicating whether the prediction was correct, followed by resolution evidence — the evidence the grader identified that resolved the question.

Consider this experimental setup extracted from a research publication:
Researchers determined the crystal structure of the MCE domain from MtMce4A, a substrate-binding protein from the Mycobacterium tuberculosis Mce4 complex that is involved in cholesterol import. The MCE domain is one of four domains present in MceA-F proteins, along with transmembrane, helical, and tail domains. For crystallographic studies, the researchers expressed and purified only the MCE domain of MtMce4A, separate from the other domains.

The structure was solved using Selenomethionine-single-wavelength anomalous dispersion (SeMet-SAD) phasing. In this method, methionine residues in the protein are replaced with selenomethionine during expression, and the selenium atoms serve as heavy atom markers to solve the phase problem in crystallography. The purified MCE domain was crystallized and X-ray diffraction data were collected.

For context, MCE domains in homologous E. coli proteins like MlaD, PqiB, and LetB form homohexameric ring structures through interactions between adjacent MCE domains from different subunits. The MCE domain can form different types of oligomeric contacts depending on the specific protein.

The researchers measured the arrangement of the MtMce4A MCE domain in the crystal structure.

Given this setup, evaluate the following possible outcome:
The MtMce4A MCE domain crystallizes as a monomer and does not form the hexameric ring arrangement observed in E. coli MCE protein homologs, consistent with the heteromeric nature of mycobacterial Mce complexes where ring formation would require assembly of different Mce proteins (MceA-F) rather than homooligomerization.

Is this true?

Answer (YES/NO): NO